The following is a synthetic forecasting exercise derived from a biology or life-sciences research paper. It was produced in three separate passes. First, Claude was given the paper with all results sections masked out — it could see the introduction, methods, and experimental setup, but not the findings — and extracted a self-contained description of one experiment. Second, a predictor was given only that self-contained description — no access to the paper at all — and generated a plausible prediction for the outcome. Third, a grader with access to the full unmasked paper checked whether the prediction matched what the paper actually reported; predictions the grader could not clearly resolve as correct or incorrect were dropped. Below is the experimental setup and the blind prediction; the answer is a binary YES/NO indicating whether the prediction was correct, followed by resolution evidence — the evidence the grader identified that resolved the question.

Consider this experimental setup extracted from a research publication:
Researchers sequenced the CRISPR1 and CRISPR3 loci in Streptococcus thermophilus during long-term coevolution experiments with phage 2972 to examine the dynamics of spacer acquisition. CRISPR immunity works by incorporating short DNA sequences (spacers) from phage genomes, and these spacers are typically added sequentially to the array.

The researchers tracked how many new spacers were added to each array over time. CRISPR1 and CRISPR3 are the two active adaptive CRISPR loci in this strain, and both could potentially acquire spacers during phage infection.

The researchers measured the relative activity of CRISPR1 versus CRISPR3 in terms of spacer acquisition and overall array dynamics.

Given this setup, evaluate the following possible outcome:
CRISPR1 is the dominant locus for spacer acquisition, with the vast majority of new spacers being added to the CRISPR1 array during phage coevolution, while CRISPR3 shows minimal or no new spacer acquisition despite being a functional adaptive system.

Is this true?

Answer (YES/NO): YES